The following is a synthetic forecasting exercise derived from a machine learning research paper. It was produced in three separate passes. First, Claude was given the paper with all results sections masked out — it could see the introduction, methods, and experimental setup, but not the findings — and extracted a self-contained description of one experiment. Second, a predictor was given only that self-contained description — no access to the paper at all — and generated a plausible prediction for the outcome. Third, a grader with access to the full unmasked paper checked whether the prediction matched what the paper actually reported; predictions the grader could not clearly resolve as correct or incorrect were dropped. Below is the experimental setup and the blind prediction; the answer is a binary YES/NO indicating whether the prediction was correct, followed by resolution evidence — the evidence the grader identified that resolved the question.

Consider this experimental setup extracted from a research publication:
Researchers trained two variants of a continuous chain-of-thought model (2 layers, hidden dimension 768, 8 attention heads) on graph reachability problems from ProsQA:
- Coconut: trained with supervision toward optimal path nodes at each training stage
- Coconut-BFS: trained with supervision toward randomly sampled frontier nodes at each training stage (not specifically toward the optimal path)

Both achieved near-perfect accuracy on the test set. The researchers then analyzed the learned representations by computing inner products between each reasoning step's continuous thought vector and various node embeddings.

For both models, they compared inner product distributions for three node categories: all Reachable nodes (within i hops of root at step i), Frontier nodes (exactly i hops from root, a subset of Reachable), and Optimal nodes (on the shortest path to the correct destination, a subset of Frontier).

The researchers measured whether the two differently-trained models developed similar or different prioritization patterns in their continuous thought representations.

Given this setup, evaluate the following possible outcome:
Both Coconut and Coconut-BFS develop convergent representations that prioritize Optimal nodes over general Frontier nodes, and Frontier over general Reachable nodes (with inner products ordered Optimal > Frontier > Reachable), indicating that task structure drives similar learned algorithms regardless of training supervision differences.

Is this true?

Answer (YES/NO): YES